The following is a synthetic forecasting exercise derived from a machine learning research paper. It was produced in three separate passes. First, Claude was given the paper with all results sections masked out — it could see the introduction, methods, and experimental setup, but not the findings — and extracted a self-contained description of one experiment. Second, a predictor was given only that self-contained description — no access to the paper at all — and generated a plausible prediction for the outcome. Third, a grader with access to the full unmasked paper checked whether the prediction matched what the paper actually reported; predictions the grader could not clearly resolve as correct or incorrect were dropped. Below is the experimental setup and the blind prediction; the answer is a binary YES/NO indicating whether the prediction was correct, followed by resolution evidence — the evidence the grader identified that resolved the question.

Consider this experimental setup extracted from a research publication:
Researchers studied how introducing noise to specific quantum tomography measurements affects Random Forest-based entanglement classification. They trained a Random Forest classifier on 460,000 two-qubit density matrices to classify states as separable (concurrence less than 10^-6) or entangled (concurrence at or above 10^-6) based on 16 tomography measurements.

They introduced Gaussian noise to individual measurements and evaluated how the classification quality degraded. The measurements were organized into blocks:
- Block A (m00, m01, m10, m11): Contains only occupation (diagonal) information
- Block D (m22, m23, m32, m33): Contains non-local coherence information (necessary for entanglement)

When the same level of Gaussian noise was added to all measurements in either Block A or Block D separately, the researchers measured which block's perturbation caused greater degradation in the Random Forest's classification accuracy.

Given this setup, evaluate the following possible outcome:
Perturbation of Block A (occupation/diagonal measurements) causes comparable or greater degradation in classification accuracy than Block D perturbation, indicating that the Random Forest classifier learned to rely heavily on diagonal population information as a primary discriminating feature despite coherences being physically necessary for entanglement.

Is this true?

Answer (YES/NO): YES